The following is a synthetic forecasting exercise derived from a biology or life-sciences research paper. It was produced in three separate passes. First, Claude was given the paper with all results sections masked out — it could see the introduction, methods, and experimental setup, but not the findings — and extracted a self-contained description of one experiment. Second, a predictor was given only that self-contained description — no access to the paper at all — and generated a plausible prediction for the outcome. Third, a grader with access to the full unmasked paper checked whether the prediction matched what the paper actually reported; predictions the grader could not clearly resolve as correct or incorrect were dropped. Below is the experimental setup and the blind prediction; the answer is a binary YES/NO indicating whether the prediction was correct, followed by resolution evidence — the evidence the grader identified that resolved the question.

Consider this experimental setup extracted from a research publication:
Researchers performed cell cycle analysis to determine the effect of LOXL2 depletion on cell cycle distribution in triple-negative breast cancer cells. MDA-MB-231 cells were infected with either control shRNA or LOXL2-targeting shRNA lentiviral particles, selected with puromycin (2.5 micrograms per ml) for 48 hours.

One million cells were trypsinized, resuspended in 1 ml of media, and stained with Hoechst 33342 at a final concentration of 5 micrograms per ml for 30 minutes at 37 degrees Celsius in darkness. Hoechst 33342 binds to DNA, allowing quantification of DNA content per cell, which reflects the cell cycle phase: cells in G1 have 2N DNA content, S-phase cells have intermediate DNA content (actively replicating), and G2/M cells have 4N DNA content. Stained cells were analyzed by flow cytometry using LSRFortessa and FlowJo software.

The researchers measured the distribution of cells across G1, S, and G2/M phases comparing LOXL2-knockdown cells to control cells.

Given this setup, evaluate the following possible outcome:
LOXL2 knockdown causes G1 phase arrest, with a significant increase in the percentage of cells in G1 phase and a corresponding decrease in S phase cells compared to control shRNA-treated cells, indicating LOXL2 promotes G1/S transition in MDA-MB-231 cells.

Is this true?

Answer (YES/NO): YES